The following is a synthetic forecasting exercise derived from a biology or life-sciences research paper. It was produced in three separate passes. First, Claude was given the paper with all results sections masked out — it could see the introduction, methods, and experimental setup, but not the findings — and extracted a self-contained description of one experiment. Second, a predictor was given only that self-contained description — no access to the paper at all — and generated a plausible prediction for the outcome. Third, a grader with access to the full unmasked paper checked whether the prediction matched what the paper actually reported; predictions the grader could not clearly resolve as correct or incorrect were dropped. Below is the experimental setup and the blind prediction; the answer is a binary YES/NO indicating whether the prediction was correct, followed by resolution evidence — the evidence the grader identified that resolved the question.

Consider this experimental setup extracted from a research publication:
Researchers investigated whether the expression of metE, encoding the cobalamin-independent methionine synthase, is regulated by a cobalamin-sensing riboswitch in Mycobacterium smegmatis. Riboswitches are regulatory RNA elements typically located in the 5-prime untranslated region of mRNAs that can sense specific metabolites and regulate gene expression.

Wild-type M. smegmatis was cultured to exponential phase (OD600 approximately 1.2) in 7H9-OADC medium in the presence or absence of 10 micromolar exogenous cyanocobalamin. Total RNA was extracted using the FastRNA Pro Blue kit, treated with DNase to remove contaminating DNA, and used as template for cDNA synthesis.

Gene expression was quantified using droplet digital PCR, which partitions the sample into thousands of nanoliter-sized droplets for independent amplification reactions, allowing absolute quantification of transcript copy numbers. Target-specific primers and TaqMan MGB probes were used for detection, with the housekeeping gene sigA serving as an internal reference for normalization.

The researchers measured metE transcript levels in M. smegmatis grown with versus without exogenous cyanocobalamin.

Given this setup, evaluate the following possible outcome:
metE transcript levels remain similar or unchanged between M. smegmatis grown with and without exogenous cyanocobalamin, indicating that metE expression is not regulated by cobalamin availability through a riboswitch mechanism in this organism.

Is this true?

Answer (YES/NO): NO